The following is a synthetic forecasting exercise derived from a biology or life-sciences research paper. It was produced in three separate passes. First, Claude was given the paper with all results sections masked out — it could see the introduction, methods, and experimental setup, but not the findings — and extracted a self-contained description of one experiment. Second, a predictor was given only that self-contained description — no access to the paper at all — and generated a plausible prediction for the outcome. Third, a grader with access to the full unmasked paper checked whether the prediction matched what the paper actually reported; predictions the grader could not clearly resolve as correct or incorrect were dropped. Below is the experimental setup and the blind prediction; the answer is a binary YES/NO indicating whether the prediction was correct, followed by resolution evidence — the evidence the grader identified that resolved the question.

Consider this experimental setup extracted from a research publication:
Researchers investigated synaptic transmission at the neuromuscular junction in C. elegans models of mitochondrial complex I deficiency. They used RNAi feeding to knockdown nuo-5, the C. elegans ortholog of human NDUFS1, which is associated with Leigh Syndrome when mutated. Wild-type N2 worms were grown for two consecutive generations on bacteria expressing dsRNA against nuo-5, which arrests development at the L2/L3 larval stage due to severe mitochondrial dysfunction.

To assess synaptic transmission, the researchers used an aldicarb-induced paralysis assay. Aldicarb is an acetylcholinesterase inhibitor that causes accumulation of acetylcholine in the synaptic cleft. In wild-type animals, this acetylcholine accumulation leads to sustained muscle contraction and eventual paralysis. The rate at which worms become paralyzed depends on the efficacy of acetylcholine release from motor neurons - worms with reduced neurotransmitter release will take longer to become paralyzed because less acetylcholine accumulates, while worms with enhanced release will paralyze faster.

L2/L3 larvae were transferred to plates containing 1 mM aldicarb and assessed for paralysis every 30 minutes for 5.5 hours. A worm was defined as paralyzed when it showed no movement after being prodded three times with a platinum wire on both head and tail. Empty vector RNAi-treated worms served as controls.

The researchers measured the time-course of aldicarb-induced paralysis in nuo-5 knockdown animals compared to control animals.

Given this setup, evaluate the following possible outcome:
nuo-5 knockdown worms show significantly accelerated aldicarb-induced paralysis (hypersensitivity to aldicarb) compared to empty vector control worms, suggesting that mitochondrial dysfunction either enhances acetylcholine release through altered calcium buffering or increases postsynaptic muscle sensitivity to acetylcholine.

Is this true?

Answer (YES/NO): YES